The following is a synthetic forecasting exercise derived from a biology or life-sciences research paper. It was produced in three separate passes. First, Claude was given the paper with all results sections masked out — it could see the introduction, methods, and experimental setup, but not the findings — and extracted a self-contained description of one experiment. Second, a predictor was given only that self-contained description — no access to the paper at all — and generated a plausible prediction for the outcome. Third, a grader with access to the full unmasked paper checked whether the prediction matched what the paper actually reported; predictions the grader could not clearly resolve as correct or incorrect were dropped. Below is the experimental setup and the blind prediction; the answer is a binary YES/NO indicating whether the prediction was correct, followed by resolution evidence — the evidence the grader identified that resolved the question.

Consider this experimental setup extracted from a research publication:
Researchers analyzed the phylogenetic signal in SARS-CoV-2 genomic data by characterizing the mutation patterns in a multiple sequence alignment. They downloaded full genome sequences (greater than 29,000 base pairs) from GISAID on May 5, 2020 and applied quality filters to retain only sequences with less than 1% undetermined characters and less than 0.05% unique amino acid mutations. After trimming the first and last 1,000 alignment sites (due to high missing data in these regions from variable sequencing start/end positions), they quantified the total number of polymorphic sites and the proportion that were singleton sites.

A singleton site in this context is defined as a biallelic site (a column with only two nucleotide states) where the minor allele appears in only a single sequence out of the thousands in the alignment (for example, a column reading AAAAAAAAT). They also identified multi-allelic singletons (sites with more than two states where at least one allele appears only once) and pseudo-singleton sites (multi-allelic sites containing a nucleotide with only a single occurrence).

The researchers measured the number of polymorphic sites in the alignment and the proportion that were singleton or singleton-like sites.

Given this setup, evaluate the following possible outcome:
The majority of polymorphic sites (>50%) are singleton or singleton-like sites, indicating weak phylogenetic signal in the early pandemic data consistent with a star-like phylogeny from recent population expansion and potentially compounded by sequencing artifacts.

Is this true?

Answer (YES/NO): YES